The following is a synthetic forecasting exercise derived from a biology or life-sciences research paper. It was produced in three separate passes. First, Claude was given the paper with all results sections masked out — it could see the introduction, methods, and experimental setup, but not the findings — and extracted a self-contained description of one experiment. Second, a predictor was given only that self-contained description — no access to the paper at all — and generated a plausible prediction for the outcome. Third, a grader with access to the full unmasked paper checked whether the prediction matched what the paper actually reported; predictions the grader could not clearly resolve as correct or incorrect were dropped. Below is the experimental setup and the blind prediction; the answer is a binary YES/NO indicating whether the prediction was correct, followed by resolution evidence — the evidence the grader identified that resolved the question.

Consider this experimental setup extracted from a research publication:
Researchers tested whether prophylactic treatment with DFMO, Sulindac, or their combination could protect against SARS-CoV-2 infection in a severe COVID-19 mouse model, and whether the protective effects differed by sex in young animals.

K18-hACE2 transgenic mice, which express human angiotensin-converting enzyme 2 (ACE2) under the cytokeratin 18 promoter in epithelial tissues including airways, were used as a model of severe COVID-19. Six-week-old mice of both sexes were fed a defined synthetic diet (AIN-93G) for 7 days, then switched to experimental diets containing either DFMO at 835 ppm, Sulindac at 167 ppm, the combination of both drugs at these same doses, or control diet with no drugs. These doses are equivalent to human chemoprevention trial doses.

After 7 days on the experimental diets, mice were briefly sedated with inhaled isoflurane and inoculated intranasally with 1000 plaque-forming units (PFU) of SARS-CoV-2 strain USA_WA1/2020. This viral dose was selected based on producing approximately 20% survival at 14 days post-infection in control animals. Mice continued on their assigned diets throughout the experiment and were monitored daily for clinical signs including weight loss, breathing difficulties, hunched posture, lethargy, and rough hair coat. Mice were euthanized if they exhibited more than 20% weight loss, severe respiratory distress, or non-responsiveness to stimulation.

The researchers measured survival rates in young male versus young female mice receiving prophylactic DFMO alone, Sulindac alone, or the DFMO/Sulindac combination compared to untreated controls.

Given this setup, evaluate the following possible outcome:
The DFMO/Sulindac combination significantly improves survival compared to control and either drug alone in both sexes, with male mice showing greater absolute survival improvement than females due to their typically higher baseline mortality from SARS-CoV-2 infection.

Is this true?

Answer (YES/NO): NO